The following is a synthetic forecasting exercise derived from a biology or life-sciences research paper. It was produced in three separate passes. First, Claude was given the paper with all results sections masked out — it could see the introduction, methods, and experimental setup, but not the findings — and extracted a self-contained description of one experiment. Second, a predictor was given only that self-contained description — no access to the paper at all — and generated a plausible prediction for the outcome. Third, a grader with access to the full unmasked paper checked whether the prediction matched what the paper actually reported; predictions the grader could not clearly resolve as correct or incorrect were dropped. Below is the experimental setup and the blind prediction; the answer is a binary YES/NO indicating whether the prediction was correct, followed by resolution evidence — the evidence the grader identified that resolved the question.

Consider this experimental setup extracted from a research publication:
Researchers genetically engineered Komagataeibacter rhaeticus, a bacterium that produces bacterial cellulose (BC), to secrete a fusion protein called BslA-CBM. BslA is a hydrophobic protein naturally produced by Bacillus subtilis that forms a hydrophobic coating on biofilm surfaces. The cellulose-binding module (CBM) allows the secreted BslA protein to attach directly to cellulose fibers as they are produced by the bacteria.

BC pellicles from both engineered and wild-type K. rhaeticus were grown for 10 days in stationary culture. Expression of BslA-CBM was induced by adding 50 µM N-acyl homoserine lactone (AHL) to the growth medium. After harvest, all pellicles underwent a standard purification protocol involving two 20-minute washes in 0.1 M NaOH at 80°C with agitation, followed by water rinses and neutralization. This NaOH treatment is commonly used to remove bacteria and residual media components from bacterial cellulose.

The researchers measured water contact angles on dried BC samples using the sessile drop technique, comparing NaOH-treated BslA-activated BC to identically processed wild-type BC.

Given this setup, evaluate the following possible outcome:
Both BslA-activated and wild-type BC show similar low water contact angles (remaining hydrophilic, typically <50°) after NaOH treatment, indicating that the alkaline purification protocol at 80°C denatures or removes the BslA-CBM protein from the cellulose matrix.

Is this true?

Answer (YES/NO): NO